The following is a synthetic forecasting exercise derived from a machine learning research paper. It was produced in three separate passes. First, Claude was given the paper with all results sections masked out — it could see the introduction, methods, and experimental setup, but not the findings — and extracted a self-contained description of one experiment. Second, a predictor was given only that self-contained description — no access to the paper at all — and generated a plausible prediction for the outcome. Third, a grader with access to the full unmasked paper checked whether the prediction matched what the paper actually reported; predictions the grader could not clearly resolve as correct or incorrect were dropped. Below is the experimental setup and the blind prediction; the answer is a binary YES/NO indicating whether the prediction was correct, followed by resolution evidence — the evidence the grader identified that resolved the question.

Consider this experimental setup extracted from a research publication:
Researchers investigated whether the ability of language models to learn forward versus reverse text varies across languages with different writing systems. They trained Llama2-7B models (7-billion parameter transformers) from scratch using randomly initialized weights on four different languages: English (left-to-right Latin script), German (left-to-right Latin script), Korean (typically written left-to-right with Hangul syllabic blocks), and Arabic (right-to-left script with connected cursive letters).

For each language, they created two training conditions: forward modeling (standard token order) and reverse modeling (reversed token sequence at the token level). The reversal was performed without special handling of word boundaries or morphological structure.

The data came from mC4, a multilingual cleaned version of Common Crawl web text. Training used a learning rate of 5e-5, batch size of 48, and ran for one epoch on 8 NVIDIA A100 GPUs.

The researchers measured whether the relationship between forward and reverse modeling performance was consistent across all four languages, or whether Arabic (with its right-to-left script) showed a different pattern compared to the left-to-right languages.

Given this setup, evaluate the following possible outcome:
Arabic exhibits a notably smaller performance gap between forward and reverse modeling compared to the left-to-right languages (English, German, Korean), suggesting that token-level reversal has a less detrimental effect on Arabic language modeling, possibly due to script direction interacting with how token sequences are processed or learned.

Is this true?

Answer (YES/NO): NO